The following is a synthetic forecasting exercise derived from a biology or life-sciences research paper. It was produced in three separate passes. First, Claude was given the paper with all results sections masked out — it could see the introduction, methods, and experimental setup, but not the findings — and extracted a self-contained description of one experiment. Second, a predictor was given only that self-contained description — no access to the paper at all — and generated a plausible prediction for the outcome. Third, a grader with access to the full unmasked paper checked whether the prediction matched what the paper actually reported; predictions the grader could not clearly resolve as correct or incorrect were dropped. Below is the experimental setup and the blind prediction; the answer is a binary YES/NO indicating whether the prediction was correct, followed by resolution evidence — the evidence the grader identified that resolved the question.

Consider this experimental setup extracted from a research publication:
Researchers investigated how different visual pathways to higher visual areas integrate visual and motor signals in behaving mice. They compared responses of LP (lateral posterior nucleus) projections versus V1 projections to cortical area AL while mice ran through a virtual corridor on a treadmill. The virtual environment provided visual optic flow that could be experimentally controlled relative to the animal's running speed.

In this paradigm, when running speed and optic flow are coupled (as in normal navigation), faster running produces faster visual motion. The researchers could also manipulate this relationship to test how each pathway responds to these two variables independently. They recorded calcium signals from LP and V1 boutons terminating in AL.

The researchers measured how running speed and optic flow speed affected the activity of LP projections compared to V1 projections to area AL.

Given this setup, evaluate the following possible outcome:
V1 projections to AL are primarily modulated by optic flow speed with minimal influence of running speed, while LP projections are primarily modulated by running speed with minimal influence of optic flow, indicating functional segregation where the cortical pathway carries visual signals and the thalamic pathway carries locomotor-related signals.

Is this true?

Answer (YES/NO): NO